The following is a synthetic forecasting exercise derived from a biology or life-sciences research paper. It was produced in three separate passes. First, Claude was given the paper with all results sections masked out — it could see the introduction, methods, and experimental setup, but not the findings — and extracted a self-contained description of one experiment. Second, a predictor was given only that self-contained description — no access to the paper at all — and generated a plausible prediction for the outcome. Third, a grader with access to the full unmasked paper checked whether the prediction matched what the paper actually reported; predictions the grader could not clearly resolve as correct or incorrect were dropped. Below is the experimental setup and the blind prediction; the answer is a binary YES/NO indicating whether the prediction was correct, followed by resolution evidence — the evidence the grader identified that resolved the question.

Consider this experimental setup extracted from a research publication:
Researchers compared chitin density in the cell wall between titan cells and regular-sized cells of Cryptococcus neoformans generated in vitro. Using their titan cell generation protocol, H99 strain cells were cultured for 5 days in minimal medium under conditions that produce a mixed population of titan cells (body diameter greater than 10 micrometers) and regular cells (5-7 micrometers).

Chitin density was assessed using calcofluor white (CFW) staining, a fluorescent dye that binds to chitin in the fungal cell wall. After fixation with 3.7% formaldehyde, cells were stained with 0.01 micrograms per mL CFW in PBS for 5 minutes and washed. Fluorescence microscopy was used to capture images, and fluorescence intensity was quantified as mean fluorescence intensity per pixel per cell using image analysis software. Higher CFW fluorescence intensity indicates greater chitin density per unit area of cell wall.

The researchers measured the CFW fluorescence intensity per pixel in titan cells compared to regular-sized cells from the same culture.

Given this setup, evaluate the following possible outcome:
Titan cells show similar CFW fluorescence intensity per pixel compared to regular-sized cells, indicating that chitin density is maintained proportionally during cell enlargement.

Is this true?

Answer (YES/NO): NO